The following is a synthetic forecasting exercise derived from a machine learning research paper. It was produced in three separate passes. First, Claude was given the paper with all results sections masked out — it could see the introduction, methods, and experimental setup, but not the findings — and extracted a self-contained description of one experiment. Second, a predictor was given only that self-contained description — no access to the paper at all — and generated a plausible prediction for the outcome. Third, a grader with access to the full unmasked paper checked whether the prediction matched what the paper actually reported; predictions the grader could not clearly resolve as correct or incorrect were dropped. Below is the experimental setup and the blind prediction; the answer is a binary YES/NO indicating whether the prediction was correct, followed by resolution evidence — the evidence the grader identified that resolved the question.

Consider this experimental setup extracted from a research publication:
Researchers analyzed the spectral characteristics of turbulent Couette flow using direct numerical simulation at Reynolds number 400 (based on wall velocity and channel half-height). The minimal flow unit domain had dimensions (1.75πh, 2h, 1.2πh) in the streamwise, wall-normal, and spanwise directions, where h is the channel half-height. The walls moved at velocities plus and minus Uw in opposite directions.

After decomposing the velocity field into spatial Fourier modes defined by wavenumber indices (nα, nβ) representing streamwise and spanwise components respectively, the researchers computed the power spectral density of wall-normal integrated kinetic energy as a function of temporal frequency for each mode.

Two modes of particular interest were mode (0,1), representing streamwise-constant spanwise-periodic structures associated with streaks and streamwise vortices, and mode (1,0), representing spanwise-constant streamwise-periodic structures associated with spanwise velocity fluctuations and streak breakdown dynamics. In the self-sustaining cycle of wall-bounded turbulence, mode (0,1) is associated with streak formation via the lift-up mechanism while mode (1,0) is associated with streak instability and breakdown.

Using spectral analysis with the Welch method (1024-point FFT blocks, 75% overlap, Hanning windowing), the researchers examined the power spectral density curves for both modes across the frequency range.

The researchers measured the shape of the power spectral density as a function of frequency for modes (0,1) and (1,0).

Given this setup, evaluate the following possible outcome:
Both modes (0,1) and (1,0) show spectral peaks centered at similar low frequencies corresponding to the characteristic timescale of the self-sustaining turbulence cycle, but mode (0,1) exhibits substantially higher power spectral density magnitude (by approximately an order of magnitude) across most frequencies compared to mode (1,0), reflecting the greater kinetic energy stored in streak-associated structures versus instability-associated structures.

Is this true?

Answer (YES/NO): NO